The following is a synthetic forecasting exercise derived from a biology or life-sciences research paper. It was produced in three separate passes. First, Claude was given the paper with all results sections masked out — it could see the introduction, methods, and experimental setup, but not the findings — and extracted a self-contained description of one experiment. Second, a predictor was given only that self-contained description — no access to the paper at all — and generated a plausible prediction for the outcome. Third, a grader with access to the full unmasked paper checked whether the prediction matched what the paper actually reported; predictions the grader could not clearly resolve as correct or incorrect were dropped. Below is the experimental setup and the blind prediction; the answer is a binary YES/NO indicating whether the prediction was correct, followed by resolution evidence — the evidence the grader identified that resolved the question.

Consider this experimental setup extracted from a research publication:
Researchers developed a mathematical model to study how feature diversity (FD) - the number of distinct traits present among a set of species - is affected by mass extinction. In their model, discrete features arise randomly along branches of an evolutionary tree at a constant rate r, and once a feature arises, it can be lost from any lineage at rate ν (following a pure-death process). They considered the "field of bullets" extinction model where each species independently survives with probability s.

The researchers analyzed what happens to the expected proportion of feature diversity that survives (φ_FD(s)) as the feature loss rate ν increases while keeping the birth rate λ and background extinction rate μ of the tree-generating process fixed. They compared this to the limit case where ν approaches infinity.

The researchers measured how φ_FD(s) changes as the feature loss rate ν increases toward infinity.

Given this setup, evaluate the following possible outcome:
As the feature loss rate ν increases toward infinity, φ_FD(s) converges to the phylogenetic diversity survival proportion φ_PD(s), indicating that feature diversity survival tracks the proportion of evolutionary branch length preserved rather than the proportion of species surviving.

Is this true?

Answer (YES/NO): NO